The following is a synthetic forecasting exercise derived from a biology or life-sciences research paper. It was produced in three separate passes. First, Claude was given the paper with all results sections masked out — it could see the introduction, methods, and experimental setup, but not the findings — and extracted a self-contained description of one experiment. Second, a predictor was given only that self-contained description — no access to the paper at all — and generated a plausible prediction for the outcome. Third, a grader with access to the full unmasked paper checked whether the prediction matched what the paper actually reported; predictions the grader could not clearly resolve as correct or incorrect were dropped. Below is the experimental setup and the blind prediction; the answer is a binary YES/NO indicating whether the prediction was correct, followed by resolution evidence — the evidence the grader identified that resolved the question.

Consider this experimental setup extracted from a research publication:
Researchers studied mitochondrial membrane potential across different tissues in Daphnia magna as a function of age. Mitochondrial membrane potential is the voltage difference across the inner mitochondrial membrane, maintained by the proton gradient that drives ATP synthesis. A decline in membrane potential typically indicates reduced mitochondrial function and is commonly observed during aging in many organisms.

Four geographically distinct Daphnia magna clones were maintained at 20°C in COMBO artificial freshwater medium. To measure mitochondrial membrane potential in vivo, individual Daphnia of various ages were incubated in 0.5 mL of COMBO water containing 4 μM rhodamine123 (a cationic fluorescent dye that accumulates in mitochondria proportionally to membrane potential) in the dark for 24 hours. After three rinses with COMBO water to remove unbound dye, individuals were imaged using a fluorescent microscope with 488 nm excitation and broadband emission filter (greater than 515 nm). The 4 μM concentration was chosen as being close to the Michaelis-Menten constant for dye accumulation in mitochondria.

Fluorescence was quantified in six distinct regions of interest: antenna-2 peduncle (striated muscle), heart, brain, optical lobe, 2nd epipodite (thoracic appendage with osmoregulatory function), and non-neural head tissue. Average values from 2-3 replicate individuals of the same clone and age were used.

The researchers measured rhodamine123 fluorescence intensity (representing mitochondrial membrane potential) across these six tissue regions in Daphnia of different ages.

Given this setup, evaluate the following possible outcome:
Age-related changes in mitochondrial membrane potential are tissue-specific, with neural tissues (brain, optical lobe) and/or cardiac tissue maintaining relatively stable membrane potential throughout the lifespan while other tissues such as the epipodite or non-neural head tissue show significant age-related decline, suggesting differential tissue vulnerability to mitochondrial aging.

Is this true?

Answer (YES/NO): NO